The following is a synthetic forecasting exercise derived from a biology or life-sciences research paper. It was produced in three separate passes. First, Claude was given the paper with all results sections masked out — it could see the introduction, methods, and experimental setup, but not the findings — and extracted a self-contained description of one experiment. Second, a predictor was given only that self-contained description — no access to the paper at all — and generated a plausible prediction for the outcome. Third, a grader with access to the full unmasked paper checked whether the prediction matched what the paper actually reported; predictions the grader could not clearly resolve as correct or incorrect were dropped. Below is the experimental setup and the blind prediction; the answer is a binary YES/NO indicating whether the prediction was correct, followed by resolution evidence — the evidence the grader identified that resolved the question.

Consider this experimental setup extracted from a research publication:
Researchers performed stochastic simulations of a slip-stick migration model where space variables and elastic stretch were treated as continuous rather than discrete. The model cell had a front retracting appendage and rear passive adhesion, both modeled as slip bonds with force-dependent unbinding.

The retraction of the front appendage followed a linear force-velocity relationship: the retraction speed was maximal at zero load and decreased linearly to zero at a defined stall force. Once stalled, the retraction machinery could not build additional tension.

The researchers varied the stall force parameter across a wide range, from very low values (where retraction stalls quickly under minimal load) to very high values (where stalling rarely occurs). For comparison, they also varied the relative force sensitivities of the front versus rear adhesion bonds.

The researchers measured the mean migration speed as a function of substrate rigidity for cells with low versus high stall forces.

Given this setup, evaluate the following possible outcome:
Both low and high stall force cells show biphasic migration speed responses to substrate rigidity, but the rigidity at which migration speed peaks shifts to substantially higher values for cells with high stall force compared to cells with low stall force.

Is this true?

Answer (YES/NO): NO